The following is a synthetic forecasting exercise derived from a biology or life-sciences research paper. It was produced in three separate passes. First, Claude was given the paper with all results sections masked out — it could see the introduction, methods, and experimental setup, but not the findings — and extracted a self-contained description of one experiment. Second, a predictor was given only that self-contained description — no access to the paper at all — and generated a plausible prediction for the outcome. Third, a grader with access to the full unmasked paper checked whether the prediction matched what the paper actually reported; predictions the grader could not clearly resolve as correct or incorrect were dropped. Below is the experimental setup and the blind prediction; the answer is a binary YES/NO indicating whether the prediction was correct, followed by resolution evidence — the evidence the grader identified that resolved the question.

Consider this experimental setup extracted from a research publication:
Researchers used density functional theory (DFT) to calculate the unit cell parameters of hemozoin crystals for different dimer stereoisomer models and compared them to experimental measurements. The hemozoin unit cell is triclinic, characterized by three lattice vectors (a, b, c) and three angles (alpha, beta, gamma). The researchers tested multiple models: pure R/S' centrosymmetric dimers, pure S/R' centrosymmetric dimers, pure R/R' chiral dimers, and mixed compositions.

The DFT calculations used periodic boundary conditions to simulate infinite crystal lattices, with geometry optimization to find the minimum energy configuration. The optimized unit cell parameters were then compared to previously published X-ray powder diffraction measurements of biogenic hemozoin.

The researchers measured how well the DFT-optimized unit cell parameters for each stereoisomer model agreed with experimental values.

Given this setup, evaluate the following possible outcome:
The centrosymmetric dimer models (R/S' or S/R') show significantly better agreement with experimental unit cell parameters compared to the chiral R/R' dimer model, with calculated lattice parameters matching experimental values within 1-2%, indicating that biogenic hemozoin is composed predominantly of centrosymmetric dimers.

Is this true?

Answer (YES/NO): NO